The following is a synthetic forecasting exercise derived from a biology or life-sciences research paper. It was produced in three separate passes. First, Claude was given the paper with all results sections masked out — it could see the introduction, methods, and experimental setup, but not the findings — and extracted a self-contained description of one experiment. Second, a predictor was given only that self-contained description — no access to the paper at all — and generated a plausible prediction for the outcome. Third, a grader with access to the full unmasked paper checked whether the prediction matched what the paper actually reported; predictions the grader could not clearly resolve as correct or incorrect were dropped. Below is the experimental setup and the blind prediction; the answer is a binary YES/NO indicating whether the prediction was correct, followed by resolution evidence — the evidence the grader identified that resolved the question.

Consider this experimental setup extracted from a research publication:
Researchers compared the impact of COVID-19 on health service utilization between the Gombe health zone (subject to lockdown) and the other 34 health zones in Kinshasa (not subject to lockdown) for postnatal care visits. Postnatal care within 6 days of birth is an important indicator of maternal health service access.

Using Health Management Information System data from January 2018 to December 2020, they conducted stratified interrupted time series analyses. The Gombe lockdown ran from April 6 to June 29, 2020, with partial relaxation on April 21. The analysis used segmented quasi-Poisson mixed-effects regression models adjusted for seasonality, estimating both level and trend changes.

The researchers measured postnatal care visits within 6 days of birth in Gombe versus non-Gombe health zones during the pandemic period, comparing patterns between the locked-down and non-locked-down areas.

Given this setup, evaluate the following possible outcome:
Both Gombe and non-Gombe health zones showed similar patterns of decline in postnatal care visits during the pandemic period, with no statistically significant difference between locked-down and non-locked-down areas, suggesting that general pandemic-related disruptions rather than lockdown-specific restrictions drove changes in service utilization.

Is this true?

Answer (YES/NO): NO